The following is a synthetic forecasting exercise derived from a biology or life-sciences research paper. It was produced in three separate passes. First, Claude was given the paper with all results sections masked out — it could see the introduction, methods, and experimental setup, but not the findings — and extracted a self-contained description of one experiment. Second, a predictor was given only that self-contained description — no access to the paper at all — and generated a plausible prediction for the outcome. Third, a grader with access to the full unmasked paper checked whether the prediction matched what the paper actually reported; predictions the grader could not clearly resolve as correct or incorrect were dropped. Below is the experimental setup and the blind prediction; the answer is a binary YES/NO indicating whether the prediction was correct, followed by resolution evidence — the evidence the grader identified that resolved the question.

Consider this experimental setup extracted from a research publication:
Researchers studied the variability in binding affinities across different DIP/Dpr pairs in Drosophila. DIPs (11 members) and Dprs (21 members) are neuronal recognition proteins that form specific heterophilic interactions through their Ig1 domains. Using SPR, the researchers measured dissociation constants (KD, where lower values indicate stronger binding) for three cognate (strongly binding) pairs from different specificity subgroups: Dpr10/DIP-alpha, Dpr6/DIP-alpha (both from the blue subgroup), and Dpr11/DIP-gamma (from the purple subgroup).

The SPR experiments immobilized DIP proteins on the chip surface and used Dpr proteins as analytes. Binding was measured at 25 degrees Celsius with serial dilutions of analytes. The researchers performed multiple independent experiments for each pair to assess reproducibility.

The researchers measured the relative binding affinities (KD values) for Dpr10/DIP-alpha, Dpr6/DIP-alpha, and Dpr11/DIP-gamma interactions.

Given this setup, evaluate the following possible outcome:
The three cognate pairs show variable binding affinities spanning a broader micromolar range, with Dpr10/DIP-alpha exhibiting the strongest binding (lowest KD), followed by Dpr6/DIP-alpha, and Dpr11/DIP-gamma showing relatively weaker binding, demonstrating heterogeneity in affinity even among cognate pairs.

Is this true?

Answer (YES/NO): YES